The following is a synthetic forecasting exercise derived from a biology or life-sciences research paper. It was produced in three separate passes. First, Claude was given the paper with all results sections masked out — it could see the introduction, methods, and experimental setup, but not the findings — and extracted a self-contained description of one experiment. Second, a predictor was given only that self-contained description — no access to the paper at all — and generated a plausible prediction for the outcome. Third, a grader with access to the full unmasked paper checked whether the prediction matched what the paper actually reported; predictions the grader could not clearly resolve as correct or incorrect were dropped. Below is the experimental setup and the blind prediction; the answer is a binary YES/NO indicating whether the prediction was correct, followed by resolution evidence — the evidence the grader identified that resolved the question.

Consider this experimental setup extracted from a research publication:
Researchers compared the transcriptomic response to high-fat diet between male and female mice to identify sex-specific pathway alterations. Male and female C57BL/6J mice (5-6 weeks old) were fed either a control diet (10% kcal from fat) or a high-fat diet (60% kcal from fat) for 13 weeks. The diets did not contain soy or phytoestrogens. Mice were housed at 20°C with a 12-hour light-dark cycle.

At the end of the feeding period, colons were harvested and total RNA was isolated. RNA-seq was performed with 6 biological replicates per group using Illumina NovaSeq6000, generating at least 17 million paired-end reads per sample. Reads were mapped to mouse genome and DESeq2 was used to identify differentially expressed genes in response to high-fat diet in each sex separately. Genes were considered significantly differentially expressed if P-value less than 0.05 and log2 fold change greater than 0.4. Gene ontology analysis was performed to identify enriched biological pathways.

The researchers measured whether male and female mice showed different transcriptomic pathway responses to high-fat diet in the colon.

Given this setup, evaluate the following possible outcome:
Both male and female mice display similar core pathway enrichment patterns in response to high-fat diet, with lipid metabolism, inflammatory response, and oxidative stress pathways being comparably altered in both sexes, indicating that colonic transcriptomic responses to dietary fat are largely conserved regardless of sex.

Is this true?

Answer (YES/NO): NO